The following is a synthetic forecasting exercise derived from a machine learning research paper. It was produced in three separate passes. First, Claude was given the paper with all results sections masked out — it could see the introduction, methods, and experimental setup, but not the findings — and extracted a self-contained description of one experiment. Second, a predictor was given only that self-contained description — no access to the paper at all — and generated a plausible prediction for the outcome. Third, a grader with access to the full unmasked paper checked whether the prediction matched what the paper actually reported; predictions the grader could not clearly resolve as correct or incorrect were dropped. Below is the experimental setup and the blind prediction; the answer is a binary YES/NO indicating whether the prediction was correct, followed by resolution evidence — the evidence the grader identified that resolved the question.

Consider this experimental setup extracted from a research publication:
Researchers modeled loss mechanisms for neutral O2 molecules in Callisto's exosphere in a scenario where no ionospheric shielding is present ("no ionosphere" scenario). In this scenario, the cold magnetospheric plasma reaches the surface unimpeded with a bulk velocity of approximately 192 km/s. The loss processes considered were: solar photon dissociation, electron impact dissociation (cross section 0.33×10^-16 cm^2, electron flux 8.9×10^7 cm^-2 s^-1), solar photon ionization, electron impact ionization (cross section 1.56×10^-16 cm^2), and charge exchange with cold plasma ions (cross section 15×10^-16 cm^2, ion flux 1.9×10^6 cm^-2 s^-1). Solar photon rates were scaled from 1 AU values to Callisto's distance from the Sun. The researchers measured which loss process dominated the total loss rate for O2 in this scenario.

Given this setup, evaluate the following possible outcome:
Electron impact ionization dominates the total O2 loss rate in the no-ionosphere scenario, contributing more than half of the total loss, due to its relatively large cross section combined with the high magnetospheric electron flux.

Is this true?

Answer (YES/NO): NO